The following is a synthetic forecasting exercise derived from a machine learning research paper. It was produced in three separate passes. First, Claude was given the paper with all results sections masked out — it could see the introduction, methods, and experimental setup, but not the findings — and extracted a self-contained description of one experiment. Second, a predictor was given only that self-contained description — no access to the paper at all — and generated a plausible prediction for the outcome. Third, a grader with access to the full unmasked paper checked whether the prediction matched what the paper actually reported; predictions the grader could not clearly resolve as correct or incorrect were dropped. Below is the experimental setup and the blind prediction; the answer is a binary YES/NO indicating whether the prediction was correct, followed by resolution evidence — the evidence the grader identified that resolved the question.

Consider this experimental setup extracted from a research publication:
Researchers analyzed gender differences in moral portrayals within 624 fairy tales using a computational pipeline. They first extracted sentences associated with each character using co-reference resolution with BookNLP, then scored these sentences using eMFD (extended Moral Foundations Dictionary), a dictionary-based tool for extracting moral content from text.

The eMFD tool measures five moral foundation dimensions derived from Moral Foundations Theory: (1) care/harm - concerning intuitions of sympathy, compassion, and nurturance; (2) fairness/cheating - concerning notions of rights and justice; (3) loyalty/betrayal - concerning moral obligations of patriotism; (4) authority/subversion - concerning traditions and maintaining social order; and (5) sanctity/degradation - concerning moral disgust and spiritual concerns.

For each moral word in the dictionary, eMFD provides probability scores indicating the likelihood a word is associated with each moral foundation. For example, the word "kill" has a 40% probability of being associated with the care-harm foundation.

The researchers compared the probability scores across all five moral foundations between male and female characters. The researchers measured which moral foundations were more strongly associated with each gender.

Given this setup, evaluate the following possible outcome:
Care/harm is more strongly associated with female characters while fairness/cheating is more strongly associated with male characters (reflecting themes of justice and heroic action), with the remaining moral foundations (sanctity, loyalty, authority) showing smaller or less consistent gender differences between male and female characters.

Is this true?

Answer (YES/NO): NO